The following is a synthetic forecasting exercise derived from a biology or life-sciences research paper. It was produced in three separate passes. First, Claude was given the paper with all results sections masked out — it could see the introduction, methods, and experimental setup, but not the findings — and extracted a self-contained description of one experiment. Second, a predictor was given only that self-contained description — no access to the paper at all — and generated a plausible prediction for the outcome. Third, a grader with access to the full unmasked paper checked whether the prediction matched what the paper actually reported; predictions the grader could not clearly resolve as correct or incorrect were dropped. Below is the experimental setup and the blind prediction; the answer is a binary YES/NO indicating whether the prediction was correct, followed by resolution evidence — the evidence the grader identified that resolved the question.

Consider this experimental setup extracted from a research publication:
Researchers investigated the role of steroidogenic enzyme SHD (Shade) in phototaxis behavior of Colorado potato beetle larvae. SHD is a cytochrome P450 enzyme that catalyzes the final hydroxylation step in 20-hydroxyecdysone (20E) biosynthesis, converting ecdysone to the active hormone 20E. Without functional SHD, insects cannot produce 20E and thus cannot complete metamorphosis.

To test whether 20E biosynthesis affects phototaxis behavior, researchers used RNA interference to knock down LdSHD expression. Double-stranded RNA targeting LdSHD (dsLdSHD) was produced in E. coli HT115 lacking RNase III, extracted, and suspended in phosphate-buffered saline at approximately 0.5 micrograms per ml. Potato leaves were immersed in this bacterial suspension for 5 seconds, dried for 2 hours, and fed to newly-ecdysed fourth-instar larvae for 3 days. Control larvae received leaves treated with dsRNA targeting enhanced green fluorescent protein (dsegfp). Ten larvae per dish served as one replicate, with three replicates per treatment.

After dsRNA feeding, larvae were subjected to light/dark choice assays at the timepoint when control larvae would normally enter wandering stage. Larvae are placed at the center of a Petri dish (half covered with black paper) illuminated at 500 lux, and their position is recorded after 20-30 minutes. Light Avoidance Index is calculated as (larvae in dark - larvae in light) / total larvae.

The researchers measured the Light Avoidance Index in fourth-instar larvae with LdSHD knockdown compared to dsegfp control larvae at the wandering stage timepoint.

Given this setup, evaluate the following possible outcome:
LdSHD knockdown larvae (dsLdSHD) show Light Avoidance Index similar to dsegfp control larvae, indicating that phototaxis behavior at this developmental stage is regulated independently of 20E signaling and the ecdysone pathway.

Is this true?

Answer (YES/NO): YES